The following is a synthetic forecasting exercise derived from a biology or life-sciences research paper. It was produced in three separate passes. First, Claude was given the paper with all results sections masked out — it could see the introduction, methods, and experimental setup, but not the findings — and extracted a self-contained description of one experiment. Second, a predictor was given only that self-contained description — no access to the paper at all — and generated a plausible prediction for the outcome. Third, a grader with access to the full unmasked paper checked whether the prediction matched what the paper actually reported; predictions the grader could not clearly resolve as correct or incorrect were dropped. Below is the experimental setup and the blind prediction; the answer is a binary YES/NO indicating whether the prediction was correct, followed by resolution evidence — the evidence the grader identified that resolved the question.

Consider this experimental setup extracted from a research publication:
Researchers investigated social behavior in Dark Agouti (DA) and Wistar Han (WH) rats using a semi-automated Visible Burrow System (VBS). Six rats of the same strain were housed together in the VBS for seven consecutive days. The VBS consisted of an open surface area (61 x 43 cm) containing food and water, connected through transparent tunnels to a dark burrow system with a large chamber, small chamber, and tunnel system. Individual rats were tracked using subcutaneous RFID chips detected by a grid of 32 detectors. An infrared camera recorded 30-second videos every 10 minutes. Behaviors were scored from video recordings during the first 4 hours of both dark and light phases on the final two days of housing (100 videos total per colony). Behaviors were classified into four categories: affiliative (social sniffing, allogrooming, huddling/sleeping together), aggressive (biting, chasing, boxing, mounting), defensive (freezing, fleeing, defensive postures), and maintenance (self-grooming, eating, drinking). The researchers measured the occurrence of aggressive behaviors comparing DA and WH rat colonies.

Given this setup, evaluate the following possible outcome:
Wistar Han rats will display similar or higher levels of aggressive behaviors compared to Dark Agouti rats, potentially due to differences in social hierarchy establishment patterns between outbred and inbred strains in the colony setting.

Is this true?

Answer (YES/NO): YES